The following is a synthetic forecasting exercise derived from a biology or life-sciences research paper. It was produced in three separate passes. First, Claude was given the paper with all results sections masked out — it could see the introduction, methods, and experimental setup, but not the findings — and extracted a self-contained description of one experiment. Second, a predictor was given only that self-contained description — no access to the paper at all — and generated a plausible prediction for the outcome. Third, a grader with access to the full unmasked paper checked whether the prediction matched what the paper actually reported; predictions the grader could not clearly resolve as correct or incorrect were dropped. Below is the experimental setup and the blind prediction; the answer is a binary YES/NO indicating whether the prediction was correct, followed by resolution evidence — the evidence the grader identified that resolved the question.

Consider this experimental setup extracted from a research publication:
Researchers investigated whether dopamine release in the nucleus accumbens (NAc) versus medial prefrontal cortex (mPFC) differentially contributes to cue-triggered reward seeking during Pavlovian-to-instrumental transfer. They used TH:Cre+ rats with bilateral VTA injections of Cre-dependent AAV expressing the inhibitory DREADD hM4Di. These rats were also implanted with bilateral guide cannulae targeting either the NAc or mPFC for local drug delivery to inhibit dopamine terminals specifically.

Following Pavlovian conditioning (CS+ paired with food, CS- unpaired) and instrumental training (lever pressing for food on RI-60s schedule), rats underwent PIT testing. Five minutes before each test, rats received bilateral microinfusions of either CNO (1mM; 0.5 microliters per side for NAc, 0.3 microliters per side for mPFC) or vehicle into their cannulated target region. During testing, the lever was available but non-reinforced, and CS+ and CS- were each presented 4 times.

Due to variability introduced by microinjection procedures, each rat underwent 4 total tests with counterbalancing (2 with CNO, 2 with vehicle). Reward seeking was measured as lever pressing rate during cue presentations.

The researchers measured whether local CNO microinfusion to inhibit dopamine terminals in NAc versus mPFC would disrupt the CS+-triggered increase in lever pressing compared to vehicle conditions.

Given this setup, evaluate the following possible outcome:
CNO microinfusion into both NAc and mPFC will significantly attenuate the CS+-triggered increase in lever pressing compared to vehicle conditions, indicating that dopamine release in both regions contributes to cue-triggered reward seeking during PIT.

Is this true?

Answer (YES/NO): NO